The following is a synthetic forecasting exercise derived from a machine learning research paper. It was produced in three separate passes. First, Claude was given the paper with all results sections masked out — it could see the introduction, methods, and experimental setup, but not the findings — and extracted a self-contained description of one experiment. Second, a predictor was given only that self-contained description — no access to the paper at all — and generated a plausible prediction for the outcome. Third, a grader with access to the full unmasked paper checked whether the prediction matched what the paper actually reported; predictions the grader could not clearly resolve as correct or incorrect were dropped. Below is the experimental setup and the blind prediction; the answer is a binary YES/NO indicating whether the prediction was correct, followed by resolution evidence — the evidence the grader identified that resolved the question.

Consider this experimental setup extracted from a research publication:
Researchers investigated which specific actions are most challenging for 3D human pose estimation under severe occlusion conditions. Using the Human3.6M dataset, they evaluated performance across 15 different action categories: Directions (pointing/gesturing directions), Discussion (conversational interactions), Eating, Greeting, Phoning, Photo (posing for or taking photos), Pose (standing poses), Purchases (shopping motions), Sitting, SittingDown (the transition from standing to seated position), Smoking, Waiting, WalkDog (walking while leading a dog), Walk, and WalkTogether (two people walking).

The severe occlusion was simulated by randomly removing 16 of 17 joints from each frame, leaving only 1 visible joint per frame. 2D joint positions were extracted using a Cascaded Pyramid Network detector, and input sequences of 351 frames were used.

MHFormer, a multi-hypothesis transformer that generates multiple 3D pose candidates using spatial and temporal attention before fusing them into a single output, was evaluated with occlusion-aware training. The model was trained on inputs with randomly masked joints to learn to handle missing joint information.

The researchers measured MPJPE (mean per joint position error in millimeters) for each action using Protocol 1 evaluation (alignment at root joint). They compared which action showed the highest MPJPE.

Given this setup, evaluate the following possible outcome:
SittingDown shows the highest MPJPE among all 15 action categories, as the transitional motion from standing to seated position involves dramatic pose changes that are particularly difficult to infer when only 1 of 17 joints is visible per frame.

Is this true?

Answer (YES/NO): YES